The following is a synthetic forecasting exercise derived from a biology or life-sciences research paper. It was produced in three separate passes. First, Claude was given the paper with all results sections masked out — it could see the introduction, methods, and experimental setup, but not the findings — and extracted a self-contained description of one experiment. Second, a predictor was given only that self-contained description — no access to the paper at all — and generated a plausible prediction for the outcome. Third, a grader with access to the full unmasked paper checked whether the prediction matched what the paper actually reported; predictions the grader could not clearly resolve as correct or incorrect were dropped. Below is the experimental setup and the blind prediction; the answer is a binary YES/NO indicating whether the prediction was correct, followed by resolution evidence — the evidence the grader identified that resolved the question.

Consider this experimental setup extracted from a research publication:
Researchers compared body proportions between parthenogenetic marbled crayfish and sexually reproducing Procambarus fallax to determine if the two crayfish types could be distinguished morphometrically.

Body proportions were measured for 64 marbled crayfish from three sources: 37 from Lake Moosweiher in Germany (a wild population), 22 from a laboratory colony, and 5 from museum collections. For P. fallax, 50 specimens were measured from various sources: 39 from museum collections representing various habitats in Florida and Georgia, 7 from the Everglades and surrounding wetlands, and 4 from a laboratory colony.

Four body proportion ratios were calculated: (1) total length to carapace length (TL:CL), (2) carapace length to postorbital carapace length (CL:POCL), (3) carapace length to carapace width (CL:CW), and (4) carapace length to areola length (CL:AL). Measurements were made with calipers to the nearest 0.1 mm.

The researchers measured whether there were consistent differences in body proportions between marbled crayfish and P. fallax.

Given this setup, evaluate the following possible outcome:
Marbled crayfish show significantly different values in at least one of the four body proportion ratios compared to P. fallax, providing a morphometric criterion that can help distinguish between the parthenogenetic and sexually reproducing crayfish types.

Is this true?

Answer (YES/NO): NO